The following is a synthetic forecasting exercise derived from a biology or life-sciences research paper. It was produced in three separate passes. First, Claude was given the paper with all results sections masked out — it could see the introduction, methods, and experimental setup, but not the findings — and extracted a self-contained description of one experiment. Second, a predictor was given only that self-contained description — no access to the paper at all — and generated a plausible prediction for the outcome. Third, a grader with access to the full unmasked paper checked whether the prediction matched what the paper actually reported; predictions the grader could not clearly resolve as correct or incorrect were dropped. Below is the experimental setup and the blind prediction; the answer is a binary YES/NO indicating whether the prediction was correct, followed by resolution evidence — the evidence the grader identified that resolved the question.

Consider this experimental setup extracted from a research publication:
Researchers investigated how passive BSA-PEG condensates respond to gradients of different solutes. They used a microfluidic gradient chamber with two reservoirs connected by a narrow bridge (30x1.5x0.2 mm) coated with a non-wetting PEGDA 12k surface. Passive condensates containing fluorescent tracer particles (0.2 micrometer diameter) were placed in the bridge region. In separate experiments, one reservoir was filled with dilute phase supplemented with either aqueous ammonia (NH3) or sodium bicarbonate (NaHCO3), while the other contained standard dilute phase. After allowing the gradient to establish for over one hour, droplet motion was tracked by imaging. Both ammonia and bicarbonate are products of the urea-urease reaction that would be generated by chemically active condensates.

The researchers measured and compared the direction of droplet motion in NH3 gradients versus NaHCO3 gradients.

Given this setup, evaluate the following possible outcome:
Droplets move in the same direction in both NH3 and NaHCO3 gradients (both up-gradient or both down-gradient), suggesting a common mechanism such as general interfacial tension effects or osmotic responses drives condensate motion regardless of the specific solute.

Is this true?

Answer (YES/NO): NO